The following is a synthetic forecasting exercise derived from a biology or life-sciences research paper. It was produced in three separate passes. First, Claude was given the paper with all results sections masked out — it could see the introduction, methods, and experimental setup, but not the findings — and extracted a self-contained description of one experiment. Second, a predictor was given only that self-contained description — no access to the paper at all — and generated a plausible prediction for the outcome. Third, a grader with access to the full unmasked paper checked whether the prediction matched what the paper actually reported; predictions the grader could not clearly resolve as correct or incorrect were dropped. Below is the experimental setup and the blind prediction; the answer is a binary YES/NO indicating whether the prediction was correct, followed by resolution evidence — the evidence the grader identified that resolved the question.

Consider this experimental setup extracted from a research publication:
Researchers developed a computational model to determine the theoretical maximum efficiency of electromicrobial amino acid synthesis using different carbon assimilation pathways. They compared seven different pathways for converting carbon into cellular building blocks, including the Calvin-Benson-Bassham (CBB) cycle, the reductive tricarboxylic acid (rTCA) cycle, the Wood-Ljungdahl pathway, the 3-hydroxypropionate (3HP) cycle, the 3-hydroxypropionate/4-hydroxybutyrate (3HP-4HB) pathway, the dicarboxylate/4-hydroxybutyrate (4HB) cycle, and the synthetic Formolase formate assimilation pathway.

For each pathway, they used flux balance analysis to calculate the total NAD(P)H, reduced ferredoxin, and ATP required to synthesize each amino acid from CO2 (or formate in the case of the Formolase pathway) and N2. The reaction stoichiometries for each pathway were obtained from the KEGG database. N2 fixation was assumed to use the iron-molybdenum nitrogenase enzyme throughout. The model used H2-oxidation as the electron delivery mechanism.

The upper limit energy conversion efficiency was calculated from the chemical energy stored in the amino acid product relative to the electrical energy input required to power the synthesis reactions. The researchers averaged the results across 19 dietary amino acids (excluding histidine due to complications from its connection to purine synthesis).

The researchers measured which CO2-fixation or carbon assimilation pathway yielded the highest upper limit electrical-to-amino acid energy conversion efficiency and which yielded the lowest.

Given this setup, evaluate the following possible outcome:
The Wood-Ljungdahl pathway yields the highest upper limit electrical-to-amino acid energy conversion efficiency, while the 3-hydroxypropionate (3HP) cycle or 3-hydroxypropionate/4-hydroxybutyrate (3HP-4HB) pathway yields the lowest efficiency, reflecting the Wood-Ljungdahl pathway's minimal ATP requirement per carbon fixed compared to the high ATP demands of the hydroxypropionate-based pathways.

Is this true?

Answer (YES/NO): NO